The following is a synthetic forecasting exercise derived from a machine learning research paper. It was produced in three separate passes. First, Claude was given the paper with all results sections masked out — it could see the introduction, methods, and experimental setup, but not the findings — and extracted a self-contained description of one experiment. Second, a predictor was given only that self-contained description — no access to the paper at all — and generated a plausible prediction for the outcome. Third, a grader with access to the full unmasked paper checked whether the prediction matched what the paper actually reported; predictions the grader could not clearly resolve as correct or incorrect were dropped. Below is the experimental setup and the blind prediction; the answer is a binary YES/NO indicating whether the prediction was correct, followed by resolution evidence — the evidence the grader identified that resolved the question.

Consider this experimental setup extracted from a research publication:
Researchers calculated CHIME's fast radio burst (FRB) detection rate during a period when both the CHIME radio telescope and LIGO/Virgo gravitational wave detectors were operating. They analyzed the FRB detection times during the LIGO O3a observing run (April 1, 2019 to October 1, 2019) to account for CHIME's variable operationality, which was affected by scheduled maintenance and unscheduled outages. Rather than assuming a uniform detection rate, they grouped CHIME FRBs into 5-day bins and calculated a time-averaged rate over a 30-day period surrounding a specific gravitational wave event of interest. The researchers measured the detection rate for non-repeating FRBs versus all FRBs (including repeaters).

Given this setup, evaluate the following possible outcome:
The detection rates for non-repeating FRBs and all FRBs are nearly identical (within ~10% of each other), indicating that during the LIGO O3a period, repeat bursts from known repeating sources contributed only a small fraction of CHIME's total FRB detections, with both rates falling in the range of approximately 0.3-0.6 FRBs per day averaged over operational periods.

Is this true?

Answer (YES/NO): NO